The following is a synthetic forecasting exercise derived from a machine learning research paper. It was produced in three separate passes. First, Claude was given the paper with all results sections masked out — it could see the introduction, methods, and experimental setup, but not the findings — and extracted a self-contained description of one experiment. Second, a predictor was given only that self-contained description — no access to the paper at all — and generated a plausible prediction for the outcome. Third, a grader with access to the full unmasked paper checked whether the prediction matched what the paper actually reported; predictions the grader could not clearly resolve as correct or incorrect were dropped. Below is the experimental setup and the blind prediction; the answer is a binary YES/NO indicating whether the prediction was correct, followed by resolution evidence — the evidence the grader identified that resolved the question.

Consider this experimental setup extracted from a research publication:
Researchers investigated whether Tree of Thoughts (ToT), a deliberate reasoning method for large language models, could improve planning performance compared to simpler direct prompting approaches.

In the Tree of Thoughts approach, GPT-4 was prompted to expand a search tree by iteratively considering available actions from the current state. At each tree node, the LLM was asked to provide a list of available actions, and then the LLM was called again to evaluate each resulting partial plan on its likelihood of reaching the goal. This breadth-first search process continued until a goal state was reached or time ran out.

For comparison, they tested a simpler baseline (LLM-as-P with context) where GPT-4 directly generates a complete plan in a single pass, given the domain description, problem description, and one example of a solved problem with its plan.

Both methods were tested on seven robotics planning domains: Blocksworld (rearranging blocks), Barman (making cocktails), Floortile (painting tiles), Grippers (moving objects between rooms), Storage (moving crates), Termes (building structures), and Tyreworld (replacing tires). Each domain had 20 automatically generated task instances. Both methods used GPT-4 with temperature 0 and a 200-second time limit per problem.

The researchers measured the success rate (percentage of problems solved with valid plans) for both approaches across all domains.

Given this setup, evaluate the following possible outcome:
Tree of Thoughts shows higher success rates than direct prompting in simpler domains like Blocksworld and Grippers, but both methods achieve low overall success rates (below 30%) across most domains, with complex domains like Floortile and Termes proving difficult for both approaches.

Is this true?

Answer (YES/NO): NO